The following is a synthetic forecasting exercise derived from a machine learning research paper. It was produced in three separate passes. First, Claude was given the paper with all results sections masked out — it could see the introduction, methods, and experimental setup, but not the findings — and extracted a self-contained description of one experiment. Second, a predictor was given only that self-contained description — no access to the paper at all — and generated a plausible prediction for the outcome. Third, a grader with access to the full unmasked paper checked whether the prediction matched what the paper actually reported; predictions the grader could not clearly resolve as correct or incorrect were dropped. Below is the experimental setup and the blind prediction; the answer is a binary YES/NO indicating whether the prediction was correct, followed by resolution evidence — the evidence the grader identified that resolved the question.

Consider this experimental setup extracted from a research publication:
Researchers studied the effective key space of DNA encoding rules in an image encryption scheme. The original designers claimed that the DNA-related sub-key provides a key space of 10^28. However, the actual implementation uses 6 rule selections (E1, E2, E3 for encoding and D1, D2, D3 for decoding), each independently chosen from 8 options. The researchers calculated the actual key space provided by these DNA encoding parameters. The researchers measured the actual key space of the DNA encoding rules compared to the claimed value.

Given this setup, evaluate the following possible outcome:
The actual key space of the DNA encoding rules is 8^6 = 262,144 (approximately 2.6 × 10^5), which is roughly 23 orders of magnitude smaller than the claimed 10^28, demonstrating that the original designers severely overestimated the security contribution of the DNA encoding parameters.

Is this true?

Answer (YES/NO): YES